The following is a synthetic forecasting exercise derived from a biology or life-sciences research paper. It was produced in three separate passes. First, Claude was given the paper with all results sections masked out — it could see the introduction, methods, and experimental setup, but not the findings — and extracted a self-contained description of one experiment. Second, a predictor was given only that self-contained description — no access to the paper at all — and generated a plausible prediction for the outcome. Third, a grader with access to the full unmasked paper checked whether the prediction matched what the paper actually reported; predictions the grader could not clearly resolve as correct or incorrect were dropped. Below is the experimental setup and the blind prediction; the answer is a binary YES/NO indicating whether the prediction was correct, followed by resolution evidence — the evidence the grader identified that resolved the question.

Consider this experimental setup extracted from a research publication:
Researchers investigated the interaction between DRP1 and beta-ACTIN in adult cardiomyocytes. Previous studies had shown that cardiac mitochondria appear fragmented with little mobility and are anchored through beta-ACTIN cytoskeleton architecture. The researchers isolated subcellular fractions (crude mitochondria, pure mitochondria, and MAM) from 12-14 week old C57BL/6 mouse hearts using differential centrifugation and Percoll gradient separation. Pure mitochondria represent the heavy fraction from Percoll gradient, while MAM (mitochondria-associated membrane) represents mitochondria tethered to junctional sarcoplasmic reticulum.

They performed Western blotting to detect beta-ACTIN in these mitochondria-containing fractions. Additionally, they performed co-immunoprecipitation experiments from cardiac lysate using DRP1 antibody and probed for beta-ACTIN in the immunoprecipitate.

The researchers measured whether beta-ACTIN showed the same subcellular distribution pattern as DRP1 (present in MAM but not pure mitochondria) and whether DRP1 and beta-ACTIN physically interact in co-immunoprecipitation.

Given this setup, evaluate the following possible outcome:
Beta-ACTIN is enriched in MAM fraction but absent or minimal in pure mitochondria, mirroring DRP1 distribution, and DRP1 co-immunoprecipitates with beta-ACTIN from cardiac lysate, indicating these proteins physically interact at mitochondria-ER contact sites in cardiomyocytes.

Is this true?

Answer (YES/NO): YES